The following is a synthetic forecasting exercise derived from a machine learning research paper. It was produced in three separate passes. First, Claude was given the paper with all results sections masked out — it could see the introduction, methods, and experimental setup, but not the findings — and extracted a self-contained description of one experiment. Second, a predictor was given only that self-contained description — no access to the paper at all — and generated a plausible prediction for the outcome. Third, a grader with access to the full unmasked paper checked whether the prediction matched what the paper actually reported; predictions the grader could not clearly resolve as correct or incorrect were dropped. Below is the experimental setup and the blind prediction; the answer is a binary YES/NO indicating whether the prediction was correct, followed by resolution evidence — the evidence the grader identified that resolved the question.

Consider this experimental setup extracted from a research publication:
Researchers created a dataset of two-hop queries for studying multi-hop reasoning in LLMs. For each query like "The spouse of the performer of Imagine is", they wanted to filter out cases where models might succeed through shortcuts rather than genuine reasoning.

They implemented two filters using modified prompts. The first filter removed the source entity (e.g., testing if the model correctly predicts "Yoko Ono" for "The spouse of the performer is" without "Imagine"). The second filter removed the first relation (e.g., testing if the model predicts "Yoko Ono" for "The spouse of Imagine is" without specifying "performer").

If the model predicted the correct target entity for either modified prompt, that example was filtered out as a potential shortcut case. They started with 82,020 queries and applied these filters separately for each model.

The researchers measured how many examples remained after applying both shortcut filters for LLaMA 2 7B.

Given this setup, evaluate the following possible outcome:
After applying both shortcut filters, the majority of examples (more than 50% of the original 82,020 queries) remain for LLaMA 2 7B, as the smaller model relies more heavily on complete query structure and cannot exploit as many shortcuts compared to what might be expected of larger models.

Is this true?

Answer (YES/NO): YES